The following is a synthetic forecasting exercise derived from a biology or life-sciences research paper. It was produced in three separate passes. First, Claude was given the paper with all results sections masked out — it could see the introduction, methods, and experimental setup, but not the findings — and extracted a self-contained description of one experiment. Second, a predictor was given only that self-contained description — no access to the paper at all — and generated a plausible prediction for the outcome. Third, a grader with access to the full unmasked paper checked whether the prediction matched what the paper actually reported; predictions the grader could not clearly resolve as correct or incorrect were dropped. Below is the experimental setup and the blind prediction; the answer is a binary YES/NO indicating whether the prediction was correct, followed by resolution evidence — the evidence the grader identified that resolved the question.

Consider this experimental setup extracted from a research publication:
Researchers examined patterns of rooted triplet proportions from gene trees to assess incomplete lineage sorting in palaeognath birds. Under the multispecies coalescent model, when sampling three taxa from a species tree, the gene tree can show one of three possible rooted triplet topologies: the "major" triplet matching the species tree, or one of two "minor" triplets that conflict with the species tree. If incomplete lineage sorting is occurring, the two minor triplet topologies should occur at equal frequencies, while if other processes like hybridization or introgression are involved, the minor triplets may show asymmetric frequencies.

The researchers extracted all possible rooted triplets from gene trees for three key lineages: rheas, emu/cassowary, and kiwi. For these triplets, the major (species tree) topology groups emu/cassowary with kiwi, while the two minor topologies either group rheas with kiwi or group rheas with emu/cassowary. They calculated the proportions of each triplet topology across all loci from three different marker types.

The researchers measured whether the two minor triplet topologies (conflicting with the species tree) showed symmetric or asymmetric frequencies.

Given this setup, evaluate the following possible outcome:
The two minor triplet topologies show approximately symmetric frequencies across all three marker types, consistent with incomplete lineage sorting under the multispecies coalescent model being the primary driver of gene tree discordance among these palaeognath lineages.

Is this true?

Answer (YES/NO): YES